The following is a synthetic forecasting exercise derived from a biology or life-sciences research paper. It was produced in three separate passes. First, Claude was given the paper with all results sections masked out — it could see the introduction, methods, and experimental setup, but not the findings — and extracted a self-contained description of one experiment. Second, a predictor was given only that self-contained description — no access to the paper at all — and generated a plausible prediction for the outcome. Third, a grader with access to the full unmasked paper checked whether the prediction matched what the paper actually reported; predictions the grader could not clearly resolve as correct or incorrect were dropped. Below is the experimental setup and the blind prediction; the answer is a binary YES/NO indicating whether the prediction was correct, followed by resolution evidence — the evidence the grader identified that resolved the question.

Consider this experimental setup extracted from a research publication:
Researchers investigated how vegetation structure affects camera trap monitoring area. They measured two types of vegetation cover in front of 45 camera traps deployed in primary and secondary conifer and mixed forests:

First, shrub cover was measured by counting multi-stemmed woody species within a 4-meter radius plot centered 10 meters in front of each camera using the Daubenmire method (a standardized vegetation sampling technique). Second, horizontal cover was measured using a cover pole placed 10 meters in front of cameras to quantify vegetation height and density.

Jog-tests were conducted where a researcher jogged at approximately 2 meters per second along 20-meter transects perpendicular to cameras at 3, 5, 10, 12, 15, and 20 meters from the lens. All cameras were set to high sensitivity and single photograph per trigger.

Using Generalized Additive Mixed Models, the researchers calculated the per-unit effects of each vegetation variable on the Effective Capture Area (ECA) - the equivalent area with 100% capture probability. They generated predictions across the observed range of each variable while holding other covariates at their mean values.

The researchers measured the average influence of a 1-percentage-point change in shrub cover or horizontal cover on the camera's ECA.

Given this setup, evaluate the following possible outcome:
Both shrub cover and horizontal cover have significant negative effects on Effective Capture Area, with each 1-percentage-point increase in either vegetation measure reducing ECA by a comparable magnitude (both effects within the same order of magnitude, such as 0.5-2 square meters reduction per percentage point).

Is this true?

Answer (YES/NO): NO